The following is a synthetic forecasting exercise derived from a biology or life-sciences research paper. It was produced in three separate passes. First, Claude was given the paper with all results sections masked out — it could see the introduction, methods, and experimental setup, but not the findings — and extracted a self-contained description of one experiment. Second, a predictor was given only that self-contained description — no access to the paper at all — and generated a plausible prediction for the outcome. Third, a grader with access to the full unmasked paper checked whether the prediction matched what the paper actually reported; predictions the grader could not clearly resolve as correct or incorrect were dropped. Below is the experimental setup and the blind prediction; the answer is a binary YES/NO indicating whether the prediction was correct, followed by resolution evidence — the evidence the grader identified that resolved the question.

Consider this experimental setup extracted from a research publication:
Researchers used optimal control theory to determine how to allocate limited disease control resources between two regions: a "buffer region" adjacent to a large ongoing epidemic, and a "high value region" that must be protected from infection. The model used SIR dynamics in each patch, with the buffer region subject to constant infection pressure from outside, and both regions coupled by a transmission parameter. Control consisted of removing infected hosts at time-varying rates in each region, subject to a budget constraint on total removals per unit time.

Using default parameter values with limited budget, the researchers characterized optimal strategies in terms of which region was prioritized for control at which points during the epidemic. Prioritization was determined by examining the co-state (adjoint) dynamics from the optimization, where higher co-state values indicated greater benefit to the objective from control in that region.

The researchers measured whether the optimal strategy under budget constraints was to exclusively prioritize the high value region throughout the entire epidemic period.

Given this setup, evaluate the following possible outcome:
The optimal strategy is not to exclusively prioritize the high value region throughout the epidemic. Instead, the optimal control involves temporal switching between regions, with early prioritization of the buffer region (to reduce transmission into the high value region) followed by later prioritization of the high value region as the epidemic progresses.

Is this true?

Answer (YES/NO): NO